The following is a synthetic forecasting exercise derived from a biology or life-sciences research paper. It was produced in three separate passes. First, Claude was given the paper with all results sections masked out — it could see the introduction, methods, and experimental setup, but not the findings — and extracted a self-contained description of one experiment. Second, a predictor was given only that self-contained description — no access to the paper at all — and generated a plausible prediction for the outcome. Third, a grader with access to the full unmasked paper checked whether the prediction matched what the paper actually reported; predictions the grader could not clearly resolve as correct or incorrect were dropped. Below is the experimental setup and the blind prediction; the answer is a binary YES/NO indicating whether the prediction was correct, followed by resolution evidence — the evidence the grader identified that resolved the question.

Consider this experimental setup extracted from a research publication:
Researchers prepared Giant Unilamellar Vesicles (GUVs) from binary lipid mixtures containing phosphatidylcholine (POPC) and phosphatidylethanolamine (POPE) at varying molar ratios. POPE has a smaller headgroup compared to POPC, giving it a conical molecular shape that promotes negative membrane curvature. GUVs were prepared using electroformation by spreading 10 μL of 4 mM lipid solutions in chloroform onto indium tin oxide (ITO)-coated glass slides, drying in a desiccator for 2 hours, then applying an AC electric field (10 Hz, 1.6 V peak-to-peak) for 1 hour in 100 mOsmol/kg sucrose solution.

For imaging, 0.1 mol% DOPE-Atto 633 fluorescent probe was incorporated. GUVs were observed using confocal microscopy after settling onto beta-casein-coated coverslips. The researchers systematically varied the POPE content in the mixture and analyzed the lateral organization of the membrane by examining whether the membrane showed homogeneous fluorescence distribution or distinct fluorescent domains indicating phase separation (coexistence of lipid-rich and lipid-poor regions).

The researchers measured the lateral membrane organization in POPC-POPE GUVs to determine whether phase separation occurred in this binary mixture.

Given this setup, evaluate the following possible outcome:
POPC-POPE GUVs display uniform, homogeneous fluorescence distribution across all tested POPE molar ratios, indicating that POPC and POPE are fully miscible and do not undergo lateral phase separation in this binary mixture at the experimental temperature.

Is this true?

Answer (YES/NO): NO